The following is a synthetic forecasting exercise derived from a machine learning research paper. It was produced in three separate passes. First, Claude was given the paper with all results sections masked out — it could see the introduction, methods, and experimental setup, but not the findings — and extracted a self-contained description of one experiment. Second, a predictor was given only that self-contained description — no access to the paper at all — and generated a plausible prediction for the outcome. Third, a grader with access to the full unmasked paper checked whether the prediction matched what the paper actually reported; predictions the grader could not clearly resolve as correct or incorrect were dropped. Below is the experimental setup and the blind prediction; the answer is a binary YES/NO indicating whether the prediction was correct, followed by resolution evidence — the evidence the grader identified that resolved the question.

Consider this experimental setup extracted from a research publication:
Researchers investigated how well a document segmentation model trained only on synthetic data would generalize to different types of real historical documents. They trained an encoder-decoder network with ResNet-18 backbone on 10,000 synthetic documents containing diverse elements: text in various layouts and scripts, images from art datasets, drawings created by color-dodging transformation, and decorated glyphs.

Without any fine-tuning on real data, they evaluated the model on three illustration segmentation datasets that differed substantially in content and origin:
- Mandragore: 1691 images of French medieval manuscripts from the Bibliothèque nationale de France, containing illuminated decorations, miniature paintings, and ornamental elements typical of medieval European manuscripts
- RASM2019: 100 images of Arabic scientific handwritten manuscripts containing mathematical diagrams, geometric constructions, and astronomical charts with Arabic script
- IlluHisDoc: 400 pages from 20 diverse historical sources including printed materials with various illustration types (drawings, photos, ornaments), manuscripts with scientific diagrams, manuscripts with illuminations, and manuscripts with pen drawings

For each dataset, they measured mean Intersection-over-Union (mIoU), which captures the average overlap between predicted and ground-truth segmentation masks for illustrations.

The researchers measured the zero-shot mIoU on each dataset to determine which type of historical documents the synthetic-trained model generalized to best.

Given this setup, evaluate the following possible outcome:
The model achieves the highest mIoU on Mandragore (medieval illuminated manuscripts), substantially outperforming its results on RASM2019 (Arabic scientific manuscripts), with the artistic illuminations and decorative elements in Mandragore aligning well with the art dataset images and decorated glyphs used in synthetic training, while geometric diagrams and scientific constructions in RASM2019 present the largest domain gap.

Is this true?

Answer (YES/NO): YES